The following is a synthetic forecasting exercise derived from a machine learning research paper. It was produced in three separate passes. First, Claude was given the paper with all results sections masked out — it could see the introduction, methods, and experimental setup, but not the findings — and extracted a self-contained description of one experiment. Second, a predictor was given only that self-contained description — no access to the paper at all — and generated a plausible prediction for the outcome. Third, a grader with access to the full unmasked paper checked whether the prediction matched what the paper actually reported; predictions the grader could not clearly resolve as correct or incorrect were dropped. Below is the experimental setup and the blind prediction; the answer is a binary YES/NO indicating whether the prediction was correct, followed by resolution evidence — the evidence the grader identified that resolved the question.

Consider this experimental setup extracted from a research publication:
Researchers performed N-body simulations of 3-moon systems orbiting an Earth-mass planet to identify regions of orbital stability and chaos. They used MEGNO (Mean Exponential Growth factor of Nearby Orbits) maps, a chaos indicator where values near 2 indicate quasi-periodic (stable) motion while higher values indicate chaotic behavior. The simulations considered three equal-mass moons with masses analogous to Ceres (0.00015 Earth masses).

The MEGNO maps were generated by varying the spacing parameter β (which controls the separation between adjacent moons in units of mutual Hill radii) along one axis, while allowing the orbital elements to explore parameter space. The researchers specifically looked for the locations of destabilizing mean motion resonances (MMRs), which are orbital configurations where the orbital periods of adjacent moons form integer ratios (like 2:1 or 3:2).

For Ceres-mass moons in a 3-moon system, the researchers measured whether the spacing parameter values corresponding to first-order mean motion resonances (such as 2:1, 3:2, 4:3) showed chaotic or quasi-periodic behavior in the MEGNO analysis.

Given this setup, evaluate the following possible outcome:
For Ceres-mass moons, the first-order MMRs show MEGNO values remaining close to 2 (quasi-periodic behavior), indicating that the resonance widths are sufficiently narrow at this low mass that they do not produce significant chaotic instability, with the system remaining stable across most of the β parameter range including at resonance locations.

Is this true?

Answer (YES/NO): NO